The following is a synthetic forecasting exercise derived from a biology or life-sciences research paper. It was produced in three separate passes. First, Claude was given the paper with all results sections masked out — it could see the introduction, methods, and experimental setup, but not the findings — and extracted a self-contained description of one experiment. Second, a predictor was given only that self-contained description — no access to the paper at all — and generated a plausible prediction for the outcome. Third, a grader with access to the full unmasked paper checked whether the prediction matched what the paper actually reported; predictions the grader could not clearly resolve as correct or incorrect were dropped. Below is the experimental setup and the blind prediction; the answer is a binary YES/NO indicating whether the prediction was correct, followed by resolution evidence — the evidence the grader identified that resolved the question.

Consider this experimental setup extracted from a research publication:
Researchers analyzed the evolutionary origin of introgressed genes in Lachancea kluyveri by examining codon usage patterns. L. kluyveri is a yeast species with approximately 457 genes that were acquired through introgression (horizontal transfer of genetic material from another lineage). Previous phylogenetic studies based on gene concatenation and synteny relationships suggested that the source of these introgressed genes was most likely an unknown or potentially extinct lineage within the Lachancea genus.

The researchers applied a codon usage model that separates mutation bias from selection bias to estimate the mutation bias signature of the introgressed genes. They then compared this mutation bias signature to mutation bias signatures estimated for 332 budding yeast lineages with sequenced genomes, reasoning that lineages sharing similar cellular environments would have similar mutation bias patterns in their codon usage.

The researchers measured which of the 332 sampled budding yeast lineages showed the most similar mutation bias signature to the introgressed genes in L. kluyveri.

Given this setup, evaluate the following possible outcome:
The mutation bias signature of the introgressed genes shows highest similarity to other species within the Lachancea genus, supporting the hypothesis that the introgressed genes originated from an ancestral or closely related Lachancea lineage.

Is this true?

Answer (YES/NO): NO